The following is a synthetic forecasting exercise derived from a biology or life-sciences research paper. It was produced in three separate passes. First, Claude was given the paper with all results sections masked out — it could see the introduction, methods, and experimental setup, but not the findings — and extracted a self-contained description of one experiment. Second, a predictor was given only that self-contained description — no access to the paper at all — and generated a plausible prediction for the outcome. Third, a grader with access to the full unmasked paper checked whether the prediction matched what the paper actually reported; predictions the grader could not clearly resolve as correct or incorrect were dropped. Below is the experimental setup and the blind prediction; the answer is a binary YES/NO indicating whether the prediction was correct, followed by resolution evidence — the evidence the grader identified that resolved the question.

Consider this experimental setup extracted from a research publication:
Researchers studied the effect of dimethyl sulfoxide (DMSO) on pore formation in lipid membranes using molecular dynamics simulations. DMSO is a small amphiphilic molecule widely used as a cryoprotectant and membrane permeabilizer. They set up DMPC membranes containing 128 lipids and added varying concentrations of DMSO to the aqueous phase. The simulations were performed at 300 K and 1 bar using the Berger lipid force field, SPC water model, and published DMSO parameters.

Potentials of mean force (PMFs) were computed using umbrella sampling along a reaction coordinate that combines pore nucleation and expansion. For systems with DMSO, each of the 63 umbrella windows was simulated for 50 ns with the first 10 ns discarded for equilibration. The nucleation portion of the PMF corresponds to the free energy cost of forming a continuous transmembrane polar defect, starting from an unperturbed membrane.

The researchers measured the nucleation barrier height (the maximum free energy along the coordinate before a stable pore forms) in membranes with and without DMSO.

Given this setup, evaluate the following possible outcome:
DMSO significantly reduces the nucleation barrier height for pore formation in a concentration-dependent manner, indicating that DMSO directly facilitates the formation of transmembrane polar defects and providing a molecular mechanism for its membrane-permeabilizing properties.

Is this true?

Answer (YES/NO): YES